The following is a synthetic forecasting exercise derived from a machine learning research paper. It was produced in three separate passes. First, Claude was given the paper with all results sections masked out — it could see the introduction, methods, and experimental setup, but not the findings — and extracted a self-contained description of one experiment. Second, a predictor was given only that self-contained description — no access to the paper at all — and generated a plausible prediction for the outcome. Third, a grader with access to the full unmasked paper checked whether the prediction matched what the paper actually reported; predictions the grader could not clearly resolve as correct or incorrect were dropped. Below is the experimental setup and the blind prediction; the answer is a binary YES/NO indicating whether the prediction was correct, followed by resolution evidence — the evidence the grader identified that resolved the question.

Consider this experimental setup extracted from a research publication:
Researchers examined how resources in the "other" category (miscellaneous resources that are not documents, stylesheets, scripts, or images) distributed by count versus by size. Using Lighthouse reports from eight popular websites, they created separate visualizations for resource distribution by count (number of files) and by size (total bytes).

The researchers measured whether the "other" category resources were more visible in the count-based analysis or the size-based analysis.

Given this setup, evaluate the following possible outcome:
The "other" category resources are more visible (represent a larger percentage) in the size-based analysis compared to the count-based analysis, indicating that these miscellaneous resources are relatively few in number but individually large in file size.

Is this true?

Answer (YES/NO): NO